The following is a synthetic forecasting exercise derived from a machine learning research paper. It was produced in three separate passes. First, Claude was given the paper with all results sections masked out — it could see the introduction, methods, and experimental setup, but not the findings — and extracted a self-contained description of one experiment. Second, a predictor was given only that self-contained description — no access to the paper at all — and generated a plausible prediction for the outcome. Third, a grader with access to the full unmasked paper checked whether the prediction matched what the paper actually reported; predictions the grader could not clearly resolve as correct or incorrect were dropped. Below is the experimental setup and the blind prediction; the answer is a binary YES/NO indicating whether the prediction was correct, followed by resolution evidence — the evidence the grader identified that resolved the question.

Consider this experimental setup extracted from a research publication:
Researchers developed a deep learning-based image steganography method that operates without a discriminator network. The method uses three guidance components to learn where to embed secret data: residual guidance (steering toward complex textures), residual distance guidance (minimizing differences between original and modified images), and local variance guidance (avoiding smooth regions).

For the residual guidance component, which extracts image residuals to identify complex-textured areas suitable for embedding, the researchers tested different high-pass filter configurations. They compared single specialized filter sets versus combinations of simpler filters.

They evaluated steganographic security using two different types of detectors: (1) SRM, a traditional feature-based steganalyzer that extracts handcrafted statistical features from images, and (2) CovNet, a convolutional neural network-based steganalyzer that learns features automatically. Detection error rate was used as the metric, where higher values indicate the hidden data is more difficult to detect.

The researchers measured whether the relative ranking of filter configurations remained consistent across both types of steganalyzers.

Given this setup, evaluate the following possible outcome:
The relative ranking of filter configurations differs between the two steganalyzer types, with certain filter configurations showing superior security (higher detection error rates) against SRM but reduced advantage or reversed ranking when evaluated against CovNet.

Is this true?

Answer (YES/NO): YES